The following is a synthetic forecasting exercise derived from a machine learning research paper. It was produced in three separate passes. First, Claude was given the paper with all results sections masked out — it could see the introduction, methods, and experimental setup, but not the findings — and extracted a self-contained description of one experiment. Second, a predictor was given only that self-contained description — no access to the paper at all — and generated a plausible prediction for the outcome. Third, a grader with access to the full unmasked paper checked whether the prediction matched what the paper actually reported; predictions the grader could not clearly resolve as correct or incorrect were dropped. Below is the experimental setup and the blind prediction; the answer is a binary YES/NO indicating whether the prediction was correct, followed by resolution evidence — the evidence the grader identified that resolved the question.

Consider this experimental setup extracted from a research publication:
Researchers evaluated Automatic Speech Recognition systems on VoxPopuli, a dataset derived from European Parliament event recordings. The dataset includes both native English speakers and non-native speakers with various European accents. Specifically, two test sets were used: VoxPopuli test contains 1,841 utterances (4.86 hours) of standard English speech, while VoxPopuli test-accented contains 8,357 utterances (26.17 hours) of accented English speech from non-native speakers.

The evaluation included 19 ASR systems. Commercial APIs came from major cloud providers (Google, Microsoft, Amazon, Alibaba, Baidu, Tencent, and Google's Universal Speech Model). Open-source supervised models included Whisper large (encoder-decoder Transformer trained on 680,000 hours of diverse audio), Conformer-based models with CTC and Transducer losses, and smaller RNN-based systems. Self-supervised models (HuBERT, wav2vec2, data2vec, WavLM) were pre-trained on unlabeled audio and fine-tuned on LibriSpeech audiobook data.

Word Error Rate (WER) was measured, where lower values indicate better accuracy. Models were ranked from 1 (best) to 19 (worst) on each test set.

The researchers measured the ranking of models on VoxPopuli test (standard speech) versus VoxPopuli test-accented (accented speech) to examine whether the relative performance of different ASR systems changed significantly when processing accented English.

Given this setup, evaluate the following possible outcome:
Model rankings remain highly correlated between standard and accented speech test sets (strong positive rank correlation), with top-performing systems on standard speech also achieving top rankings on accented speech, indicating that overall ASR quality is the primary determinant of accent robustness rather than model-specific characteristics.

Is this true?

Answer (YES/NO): NO